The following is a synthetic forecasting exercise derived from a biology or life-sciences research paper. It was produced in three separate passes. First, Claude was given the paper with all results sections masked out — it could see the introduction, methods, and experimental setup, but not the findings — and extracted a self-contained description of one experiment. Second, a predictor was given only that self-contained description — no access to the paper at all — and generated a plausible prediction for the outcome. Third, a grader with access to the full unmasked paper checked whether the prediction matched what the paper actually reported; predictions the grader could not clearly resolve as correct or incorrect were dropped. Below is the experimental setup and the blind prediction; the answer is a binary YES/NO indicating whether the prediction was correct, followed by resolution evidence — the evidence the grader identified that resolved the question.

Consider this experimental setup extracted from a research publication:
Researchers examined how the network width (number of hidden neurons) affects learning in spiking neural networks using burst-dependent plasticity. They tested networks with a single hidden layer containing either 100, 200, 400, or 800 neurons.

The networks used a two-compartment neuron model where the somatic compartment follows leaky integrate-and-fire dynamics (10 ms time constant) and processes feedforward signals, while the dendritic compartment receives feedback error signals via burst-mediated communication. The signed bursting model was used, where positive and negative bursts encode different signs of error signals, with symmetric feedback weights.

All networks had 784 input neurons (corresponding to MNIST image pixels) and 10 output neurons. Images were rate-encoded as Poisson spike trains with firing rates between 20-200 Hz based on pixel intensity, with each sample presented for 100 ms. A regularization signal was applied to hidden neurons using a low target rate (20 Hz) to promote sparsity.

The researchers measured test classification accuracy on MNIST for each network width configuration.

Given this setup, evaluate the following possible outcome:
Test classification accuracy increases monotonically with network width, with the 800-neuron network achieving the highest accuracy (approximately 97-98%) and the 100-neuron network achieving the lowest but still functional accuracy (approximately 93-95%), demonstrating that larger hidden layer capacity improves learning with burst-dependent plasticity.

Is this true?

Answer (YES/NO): NO